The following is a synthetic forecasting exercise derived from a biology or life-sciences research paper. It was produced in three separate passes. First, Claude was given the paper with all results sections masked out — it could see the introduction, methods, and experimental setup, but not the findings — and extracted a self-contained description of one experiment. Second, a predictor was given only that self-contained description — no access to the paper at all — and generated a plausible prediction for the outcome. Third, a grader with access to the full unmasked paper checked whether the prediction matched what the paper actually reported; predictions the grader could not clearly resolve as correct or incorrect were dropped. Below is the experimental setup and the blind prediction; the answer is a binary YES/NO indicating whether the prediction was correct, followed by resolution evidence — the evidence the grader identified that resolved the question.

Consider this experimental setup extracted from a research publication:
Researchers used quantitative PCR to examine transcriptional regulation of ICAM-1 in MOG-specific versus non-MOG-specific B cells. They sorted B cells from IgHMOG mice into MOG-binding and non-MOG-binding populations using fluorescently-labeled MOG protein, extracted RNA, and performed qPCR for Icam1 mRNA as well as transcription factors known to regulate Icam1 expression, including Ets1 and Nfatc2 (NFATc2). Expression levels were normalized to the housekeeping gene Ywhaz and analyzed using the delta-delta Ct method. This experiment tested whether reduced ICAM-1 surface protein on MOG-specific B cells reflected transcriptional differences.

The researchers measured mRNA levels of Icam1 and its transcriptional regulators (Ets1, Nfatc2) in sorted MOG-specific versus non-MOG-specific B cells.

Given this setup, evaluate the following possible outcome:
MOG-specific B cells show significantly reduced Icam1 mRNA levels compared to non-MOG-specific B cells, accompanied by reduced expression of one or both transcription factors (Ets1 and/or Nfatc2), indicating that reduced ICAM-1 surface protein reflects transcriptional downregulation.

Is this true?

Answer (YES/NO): NO